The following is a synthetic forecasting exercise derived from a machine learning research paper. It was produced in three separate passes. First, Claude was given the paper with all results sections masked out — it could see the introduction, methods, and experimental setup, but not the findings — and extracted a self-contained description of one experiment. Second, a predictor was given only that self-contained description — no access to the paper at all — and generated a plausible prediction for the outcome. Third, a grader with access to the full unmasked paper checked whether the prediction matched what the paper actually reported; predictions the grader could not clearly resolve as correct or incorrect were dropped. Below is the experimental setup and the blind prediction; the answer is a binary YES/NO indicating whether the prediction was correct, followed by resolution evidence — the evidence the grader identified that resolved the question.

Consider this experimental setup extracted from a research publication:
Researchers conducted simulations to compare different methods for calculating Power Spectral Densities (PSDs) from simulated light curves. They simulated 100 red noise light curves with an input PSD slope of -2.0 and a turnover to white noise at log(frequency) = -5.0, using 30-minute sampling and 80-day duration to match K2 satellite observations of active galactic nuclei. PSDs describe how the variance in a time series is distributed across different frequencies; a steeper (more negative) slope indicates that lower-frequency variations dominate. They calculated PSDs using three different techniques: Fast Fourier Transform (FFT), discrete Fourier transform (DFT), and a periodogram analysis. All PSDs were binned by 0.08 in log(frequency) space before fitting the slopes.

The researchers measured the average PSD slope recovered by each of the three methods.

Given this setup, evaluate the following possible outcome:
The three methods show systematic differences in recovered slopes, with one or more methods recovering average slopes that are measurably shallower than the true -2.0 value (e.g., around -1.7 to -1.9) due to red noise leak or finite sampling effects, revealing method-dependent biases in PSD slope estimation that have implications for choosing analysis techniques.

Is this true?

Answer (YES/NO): NO